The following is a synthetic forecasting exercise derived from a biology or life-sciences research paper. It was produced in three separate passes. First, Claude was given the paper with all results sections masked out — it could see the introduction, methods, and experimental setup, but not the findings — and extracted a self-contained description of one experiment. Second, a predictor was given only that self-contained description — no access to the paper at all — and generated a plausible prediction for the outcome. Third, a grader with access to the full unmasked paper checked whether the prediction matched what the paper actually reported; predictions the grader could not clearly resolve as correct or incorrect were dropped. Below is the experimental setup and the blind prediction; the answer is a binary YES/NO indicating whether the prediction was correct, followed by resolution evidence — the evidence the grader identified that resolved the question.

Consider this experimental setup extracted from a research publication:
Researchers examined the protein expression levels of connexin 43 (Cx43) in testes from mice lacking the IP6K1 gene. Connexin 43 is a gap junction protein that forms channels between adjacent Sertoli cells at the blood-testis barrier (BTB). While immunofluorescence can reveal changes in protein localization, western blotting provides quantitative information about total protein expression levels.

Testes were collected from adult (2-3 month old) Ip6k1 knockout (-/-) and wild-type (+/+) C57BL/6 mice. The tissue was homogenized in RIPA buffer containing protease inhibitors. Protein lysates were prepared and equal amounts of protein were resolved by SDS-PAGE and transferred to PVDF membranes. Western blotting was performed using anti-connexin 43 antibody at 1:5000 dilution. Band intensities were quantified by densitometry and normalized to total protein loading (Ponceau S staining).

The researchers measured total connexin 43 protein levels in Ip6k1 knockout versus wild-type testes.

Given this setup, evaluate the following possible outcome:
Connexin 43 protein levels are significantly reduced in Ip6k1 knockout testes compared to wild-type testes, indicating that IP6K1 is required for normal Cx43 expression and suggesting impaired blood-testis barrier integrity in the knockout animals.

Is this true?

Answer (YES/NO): NO